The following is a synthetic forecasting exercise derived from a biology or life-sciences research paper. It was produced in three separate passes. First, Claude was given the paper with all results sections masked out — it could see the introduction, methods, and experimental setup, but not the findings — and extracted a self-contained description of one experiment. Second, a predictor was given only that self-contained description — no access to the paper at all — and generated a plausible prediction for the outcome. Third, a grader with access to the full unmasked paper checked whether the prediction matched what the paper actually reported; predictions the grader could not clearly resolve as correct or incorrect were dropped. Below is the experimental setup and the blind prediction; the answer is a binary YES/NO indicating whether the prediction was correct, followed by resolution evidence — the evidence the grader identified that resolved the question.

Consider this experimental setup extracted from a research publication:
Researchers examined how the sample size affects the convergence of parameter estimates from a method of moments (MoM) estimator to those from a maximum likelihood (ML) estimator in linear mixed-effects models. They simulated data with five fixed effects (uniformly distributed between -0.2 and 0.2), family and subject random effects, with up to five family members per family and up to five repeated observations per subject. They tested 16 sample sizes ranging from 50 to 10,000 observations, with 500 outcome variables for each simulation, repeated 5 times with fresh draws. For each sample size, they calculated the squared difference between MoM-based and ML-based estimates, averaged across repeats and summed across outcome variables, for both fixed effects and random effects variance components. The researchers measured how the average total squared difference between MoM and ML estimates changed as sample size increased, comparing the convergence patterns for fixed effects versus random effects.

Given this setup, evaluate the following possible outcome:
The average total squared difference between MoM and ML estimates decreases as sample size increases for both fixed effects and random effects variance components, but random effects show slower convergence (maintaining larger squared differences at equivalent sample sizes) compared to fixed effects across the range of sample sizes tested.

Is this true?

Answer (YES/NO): YES